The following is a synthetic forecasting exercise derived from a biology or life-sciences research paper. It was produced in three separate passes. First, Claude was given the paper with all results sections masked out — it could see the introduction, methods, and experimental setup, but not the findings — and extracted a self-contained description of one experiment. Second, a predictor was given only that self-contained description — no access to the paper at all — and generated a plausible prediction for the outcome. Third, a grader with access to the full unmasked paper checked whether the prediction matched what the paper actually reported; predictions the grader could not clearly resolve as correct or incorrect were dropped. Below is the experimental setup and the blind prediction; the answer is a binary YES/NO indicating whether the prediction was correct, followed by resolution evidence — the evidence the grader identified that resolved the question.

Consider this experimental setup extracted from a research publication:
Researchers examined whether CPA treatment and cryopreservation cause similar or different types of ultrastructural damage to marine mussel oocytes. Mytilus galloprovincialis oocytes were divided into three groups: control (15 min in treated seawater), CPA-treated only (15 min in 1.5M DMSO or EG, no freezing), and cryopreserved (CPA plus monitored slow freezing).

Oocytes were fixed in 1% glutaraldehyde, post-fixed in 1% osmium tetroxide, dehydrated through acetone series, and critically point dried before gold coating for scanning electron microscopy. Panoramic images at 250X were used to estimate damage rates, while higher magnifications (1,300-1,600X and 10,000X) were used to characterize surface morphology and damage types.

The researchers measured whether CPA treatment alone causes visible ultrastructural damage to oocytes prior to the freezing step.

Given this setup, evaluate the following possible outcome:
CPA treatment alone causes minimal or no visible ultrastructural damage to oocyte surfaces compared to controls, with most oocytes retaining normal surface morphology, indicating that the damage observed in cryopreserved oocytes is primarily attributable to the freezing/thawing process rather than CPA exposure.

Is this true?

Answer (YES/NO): YES